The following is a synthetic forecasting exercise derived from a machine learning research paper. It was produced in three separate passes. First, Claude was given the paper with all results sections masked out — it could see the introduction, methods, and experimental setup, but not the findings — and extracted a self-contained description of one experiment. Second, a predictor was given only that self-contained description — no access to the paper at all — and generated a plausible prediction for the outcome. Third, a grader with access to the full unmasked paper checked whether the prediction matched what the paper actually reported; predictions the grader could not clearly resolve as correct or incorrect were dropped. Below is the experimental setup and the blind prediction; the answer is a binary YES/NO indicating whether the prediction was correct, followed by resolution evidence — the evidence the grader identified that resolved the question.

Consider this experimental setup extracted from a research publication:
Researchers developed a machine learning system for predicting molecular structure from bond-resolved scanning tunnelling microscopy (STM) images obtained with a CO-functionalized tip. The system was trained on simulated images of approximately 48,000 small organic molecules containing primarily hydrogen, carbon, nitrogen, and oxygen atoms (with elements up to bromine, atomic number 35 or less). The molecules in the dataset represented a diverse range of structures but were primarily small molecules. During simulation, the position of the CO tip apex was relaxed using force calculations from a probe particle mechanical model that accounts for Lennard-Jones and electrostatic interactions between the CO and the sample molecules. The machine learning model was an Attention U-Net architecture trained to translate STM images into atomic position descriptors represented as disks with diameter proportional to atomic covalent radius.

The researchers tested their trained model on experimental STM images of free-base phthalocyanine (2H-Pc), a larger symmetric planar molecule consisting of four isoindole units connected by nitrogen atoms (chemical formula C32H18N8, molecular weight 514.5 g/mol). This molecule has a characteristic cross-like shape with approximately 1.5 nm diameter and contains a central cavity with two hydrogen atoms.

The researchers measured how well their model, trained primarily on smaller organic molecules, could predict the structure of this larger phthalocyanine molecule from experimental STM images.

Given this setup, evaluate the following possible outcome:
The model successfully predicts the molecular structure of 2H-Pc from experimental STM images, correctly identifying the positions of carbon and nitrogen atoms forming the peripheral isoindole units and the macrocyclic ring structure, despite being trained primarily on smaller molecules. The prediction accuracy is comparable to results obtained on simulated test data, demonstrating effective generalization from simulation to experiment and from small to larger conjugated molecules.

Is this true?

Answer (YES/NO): NO